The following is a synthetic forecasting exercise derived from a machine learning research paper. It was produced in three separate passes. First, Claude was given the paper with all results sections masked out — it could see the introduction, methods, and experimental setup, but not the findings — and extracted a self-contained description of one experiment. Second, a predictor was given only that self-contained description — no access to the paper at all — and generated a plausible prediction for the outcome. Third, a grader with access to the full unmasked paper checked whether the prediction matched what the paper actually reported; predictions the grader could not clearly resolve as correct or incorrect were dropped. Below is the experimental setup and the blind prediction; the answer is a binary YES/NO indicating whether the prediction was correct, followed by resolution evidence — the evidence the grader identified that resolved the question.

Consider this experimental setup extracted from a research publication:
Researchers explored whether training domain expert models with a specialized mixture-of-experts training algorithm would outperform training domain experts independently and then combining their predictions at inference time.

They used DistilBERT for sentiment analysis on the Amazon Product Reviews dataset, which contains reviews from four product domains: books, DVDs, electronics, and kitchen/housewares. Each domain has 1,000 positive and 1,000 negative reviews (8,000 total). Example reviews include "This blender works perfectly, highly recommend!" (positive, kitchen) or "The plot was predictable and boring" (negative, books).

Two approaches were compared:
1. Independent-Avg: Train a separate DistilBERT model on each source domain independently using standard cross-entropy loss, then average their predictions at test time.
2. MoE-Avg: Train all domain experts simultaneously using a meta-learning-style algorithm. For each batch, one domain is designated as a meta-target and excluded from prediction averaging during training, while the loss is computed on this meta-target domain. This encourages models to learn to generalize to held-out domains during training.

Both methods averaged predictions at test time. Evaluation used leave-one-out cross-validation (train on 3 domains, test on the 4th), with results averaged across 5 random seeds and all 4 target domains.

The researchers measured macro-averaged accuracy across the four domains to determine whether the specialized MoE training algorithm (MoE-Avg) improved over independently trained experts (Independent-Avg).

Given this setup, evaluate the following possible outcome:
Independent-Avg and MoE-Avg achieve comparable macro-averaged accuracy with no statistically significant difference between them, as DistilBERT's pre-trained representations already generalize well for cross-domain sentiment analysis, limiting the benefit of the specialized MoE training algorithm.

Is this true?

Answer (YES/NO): YES